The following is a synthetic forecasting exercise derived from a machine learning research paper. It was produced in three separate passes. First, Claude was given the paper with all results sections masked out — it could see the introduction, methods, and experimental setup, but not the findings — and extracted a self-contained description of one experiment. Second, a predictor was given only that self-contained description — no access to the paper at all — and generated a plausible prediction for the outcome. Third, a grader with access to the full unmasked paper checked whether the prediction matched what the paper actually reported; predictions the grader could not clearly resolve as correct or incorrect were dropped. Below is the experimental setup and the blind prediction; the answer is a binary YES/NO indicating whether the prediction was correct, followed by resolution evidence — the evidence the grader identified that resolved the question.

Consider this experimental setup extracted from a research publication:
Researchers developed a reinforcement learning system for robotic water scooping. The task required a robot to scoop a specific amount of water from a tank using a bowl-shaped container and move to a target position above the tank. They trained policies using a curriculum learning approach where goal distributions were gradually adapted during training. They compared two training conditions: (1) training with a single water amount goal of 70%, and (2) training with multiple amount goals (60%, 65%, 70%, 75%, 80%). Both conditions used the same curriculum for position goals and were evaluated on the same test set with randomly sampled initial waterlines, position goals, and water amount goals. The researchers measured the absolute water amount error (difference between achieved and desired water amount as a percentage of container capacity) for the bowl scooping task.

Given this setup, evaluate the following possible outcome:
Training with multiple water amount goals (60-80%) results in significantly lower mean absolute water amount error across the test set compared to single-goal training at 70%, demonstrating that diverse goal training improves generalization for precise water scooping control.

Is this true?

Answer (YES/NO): NO